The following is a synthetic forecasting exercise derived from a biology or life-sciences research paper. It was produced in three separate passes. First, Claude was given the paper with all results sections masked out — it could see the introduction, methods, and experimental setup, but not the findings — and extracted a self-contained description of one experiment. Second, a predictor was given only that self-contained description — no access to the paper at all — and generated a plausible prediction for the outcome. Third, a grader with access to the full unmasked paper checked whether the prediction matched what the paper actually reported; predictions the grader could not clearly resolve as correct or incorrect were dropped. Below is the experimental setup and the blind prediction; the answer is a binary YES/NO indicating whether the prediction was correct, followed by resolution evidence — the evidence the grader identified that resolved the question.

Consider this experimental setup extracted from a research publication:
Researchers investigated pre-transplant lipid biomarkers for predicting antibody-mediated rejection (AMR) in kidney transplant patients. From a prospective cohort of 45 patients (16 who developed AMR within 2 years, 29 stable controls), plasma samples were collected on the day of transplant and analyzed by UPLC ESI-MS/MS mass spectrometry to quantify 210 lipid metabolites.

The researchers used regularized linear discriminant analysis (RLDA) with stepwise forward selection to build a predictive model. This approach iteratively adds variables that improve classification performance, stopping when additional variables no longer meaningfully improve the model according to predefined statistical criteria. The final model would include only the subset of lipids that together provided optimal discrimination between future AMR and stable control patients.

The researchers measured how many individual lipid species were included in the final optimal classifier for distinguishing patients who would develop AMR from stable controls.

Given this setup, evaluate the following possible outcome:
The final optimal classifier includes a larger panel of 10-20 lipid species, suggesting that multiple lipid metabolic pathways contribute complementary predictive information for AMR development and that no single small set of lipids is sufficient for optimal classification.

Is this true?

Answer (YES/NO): NO